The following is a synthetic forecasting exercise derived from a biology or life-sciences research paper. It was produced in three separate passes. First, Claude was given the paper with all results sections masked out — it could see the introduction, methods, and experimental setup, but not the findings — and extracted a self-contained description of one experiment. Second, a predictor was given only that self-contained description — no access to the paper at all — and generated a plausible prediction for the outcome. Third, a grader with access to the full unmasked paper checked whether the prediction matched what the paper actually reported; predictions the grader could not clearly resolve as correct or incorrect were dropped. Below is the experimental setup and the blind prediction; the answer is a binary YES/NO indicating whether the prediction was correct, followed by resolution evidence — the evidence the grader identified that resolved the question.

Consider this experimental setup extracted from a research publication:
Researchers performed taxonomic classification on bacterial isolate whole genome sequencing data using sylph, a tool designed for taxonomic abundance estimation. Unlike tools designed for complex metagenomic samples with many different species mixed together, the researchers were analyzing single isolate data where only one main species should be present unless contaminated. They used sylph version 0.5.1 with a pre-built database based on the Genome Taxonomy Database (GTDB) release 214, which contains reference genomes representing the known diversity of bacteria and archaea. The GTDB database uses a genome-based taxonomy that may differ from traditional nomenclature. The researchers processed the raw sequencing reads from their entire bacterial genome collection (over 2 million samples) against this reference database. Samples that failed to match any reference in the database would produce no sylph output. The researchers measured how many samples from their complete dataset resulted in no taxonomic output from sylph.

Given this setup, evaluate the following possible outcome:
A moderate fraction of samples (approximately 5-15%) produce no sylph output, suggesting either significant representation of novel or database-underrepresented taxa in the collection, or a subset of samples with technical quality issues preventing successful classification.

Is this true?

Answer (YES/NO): NO